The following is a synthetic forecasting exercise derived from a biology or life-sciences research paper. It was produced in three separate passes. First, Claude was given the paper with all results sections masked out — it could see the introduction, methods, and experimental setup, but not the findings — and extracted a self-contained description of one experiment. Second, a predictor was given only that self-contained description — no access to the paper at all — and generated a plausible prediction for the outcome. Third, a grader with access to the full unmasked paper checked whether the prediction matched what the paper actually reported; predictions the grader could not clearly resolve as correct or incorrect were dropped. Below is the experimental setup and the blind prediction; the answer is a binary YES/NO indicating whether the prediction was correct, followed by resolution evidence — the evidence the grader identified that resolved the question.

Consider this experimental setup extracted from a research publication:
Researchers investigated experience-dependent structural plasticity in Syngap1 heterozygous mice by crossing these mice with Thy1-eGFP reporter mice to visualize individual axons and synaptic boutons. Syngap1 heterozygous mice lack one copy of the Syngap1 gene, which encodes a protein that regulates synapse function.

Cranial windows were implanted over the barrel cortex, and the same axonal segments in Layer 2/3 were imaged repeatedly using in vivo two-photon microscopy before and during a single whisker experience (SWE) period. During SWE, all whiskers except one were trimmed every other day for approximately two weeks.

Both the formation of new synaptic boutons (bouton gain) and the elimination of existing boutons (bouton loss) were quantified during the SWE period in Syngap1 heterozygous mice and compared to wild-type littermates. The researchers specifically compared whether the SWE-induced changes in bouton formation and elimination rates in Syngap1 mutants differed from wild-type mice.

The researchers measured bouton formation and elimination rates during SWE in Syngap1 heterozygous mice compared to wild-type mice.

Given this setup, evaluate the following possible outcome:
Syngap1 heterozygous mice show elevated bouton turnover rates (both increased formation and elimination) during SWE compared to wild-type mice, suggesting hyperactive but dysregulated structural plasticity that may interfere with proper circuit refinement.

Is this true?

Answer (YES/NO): NO